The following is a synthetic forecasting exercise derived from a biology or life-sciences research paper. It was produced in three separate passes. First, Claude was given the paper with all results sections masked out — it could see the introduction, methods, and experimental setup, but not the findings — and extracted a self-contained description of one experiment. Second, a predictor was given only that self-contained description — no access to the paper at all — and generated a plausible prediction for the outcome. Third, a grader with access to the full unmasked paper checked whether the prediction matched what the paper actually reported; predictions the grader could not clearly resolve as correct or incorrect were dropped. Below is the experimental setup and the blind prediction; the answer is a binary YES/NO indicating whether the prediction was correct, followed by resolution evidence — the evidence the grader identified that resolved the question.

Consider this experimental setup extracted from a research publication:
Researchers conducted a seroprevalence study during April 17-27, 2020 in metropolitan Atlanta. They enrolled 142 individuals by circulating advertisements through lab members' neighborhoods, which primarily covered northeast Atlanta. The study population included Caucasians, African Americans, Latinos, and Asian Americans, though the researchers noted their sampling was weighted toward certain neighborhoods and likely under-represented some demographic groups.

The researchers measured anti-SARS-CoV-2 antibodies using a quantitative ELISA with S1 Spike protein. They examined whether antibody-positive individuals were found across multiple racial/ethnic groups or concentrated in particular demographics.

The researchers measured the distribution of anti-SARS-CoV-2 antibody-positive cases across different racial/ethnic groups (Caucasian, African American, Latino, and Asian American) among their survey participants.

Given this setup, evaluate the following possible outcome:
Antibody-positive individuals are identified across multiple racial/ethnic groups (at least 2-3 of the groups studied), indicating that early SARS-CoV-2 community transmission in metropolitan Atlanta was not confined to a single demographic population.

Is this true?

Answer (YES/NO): YES